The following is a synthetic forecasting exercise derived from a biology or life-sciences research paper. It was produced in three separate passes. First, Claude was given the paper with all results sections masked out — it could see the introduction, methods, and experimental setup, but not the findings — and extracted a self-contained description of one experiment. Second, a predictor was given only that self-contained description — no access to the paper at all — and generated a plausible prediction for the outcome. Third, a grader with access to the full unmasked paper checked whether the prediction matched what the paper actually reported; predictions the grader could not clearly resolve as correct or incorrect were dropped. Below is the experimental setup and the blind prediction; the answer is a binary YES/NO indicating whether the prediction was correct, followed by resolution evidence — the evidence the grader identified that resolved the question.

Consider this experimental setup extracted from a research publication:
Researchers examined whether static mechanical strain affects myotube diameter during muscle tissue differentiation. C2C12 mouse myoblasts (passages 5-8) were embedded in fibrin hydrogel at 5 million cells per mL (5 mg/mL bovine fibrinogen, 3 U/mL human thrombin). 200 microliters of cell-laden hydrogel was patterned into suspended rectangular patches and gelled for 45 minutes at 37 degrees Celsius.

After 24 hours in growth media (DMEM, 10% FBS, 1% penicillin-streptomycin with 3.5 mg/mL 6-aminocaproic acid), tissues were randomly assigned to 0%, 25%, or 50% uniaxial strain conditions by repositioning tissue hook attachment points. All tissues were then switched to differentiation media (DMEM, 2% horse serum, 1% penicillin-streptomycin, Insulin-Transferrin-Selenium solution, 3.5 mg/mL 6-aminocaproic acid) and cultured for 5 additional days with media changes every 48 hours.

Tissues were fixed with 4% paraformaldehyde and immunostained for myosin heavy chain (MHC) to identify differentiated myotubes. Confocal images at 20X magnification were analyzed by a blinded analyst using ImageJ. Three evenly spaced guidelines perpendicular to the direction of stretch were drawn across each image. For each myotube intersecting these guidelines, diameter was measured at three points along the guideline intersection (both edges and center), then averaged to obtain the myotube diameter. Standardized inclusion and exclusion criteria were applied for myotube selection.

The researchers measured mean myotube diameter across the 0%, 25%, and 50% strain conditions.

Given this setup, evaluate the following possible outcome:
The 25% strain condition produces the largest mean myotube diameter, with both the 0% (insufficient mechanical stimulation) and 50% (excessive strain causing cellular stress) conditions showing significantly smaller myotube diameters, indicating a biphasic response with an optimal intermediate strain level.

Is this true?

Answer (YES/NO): NO